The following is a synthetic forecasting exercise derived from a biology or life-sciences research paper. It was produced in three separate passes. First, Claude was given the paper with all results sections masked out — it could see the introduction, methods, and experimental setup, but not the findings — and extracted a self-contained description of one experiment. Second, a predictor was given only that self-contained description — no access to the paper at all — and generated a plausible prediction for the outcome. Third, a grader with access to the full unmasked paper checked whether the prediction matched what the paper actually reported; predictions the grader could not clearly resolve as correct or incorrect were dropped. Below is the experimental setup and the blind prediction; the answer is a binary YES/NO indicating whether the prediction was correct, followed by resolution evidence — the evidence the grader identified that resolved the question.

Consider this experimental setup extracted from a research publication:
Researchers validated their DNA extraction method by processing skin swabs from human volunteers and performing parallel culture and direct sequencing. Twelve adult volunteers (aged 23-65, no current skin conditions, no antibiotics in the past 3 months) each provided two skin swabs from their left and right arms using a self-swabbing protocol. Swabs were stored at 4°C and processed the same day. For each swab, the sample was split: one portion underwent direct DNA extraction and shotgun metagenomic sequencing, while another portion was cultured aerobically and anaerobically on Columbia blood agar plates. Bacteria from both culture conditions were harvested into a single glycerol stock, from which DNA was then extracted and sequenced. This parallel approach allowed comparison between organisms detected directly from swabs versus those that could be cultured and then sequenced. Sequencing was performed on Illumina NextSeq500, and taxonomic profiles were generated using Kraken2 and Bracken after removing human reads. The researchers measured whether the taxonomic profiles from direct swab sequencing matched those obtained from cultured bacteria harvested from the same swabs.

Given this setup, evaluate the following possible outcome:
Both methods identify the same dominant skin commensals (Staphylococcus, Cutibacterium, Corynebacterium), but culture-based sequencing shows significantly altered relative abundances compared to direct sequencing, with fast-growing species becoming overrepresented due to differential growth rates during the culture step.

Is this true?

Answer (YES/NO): NO